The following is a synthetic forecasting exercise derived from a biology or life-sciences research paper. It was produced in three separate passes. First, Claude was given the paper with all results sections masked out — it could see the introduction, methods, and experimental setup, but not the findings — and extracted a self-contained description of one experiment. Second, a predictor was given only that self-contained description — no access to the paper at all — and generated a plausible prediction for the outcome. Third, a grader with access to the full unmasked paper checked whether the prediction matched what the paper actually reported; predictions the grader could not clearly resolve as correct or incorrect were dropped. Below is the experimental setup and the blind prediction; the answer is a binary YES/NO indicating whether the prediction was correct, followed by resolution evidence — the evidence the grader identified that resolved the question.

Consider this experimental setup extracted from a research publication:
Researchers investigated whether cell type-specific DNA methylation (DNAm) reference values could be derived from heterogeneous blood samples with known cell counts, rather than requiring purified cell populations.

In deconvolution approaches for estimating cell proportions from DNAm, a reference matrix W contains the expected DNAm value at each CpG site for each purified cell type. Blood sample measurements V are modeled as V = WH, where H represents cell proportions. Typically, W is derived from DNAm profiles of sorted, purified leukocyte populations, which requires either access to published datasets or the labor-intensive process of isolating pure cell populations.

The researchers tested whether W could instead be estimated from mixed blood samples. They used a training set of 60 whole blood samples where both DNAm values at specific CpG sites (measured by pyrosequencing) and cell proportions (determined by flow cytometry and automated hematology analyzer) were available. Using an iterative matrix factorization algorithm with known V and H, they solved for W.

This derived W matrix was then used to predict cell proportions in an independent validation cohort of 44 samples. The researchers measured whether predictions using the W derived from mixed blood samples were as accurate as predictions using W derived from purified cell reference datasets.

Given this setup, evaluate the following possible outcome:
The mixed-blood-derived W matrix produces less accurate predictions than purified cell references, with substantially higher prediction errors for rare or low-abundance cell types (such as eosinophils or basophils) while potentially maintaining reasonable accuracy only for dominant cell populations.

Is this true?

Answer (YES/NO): NO